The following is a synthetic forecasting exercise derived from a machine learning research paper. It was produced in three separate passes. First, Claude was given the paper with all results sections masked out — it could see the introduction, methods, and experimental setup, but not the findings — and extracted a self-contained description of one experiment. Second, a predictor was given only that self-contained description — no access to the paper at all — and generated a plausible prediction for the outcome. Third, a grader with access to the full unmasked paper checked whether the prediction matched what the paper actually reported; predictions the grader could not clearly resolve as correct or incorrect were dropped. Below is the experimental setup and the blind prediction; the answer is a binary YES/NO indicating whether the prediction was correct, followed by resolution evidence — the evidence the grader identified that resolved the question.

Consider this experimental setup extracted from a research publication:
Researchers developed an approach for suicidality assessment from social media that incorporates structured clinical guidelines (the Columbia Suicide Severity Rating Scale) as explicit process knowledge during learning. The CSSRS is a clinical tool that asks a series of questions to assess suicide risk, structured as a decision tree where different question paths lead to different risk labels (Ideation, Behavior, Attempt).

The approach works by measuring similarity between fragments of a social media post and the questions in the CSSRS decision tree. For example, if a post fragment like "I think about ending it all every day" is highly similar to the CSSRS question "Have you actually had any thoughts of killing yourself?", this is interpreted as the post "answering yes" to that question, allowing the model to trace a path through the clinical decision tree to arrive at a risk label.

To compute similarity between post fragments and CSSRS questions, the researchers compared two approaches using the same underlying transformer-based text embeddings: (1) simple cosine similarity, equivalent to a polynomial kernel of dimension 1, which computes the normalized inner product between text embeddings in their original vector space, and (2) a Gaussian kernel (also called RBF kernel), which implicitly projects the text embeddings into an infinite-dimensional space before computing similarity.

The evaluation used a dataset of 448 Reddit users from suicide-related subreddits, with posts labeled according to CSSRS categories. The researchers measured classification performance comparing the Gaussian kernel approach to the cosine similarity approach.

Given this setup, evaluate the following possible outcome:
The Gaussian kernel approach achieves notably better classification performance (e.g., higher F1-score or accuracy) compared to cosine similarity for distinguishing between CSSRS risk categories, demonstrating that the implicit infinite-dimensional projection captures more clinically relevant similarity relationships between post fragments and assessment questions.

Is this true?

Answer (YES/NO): NO